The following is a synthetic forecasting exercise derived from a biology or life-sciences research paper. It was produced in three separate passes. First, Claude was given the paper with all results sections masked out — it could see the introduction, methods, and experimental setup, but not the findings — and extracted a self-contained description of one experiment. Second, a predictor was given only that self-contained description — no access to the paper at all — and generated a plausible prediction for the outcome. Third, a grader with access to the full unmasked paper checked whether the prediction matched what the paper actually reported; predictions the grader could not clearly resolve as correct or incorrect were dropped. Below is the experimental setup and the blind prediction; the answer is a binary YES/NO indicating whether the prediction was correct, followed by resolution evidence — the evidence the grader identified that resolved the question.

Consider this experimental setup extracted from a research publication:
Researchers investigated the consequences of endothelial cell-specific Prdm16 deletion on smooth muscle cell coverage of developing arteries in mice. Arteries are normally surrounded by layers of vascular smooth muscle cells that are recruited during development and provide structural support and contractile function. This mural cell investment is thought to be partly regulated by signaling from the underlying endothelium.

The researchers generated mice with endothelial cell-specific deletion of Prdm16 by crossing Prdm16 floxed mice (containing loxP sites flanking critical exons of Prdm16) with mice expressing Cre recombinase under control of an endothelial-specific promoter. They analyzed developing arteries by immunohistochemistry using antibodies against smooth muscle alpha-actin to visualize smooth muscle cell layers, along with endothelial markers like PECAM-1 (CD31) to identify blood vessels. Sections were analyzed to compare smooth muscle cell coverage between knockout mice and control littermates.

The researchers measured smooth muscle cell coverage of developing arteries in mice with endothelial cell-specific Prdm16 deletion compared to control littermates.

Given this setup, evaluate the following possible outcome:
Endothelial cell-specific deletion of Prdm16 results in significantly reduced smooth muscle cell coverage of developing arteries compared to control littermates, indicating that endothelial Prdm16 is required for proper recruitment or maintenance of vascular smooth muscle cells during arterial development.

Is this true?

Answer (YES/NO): YES